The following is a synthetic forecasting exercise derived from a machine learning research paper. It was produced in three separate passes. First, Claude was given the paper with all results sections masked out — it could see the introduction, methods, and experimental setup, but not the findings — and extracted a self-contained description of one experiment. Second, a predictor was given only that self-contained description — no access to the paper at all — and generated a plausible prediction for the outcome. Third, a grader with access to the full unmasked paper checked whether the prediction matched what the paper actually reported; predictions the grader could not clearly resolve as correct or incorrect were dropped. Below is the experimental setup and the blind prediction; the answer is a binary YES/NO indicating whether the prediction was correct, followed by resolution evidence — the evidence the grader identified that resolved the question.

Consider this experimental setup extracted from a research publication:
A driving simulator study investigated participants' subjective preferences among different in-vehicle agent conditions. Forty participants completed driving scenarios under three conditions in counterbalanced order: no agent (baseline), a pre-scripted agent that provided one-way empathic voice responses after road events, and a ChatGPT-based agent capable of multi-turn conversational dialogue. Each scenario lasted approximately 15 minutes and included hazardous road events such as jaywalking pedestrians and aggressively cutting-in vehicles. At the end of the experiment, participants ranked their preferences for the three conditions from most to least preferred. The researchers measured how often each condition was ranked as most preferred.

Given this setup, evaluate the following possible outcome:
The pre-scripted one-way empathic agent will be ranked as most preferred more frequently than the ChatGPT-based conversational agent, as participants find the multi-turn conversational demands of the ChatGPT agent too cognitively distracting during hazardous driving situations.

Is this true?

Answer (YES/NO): NO